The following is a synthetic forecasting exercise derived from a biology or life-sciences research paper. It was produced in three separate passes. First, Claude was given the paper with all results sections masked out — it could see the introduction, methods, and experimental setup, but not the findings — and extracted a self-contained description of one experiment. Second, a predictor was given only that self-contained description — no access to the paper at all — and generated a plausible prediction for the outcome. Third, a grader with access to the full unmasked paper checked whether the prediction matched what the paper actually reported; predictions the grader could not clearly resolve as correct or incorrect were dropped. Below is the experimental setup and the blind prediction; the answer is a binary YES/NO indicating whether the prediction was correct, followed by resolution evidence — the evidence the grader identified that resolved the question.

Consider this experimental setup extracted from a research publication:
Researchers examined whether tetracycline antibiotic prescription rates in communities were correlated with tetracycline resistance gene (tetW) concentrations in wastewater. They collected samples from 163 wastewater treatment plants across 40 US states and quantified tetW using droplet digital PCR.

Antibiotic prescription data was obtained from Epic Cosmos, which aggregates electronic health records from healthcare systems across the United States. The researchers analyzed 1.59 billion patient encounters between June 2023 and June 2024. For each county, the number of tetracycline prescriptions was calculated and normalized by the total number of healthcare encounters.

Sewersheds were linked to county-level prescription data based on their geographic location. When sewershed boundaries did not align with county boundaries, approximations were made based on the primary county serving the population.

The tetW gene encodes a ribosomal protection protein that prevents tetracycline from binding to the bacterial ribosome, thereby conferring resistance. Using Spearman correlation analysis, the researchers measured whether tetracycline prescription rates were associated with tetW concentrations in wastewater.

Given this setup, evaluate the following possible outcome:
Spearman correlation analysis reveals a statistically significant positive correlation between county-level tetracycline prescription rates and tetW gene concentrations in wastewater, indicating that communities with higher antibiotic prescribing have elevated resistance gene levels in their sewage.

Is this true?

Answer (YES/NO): NO